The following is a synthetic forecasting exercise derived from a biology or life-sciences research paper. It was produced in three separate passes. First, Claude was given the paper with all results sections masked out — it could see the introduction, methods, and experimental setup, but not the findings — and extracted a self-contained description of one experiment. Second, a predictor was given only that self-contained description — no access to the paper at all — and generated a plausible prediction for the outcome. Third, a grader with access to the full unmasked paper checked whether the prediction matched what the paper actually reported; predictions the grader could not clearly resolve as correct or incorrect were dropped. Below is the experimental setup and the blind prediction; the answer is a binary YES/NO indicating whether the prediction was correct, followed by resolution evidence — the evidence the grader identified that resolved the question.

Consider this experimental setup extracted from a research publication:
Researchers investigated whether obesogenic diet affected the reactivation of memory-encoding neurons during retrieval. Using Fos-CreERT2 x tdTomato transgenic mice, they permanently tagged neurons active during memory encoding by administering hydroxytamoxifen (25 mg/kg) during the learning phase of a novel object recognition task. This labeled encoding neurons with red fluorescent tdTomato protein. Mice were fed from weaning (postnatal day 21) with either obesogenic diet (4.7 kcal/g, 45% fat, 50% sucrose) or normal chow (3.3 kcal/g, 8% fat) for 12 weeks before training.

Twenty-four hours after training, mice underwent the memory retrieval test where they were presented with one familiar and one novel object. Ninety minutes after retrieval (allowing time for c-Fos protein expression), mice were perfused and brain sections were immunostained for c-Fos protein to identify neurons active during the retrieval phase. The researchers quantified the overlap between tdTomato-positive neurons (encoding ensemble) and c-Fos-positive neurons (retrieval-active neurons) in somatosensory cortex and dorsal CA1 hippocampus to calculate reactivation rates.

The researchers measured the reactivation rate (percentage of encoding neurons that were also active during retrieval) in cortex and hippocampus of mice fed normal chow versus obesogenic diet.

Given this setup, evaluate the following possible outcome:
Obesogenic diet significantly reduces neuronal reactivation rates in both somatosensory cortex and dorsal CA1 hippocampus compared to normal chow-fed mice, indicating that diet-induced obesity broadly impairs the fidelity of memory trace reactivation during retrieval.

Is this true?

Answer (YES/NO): NO